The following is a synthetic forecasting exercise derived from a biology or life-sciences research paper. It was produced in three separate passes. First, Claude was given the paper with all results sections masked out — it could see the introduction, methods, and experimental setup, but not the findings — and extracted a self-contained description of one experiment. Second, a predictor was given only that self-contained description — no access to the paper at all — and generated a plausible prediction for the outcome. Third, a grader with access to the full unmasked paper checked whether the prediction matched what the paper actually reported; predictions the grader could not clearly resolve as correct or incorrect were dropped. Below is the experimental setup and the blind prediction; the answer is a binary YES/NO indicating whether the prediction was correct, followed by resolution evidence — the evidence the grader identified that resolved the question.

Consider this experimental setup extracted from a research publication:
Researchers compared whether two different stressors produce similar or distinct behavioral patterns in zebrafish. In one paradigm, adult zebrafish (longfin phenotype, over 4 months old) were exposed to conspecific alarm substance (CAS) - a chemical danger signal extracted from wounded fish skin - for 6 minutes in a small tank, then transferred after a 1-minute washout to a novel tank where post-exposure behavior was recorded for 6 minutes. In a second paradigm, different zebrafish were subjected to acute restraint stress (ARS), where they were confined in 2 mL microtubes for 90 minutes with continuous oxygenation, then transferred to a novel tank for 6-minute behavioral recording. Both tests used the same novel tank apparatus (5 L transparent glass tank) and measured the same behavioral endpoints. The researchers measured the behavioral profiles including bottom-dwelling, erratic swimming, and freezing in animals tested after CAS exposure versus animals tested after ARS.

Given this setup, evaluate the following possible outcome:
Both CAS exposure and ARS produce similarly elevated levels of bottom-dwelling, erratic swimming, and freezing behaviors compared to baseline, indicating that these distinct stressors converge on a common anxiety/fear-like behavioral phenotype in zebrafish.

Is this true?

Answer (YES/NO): NO